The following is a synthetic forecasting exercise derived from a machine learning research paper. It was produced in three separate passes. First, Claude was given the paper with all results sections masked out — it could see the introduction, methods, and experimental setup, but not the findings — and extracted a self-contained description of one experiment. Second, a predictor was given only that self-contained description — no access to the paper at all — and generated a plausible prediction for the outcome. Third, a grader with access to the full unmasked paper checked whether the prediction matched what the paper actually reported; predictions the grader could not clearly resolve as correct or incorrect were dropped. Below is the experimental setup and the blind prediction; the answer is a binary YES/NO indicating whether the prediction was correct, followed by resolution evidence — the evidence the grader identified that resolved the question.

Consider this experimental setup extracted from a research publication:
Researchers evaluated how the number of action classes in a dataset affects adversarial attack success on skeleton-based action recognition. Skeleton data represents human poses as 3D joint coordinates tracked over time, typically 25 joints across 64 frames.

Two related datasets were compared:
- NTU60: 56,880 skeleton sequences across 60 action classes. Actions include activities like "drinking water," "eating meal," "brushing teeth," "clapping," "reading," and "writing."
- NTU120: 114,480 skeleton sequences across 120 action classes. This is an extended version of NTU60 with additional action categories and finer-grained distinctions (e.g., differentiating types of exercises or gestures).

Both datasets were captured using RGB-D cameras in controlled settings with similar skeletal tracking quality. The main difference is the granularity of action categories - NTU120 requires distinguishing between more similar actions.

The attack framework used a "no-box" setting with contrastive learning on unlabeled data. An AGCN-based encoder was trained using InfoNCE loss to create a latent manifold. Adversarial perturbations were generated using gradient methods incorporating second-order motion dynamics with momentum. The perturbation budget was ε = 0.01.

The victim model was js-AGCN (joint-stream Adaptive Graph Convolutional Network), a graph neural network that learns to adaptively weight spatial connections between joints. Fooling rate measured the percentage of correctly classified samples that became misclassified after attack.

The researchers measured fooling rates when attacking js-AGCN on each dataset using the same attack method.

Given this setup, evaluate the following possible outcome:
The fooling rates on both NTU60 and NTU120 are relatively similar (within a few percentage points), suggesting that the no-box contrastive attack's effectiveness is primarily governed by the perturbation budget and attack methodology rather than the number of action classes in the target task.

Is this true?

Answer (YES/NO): NO